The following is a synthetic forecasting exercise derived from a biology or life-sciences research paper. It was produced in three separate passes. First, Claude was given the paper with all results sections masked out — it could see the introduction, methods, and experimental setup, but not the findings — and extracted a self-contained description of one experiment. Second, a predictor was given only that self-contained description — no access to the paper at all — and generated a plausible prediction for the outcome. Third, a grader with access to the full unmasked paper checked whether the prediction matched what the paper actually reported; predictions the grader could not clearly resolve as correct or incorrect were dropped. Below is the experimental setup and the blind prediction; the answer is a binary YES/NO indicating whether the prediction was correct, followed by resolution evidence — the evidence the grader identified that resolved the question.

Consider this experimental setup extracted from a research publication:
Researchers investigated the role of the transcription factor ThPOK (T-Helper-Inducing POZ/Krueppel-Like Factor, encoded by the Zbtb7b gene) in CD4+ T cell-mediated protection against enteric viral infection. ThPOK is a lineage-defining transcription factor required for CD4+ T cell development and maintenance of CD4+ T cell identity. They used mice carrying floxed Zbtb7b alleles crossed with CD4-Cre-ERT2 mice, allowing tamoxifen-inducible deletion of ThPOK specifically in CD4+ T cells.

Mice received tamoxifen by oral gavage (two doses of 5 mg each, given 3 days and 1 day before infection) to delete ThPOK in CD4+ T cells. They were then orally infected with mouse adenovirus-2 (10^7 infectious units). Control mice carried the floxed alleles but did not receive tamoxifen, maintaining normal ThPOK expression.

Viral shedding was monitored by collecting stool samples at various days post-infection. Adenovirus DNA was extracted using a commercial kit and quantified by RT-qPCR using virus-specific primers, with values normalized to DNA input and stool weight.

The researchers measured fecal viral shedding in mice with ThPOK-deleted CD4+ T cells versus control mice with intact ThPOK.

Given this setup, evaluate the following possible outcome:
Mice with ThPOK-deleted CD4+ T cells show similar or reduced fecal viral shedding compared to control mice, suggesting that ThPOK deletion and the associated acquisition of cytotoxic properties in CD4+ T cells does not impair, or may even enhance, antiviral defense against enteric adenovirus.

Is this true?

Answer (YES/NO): NO